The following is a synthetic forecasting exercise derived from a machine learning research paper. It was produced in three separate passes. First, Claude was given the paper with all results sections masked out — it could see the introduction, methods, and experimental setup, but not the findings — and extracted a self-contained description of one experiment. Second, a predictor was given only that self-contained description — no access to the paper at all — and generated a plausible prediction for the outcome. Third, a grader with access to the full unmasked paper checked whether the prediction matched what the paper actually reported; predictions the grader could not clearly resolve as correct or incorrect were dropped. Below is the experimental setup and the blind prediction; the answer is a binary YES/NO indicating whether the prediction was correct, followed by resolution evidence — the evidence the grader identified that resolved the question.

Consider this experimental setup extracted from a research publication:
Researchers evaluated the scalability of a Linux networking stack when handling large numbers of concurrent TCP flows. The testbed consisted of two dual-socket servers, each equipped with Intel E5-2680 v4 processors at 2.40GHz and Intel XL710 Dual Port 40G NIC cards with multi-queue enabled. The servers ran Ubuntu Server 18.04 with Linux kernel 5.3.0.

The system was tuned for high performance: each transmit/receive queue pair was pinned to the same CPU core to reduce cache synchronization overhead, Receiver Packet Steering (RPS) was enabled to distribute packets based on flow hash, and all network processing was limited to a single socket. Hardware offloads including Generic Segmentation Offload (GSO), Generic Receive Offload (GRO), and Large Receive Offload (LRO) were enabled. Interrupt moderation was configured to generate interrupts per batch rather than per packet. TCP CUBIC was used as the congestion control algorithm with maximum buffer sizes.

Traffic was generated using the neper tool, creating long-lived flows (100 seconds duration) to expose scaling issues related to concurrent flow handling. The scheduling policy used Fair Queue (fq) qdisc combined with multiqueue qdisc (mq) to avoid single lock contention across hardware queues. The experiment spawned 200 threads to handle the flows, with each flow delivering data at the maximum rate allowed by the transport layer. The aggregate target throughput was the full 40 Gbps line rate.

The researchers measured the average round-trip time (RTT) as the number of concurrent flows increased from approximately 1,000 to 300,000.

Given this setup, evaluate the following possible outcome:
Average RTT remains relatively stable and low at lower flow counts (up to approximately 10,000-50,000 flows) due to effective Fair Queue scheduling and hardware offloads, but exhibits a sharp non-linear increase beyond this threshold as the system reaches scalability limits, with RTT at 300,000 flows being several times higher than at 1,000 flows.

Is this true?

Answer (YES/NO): NO